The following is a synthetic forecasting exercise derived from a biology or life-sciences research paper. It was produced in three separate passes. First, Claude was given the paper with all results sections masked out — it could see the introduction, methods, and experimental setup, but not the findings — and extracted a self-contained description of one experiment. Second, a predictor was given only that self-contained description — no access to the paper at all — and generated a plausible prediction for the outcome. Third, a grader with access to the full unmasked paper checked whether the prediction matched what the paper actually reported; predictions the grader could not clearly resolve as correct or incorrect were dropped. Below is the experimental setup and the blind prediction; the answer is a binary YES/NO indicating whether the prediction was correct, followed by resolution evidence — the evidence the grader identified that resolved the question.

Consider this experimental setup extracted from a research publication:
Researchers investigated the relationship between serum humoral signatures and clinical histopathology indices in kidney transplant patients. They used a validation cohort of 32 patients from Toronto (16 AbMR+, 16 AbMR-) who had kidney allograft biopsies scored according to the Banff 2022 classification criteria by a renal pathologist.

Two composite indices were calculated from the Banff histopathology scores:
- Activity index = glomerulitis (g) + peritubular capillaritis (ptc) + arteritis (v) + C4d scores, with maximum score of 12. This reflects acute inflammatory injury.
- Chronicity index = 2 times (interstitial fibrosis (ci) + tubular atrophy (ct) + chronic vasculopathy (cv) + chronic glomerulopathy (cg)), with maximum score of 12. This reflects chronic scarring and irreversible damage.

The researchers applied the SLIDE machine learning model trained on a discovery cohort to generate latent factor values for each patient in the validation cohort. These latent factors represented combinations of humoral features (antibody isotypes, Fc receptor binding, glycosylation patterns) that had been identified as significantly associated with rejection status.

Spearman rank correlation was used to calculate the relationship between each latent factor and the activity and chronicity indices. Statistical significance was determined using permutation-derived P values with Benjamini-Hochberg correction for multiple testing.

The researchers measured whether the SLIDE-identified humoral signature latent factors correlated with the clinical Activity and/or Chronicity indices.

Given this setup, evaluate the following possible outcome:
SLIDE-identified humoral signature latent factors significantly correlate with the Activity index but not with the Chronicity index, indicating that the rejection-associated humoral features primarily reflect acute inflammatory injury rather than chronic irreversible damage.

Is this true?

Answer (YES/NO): NO